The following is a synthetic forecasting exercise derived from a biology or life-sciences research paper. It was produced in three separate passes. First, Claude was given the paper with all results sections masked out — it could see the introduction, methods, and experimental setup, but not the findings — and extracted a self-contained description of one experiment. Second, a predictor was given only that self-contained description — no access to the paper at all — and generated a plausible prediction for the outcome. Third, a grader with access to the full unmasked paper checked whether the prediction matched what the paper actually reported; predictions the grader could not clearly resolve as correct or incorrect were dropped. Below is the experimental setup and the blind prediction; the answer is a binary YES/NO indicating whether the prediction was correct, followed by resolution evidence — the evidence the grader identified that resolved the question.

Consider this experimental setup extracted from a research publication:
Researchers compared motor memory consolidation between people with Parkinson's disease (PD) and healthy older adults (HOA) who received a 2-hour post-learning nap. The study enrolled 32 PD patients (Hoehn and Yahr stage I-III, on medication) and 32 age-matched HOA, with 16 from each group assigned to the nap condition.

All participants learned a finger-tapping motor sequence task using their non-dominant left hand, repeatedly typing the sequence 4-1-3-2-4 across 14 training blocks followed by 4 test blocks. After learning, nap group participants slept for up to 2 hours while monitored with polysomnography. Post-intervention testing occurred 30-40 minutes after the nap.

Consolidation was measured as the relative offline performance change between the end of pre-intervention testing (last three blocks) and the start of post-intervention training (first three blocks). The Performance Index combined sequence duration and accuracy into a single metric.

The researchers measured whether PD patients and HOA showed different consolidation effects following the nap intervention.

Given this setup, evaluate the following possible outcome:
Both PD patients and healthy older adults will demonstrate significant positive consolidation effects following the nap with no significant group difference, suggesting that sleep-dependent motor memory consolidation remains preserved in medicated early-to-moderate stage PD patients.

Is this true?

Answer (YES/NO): NO